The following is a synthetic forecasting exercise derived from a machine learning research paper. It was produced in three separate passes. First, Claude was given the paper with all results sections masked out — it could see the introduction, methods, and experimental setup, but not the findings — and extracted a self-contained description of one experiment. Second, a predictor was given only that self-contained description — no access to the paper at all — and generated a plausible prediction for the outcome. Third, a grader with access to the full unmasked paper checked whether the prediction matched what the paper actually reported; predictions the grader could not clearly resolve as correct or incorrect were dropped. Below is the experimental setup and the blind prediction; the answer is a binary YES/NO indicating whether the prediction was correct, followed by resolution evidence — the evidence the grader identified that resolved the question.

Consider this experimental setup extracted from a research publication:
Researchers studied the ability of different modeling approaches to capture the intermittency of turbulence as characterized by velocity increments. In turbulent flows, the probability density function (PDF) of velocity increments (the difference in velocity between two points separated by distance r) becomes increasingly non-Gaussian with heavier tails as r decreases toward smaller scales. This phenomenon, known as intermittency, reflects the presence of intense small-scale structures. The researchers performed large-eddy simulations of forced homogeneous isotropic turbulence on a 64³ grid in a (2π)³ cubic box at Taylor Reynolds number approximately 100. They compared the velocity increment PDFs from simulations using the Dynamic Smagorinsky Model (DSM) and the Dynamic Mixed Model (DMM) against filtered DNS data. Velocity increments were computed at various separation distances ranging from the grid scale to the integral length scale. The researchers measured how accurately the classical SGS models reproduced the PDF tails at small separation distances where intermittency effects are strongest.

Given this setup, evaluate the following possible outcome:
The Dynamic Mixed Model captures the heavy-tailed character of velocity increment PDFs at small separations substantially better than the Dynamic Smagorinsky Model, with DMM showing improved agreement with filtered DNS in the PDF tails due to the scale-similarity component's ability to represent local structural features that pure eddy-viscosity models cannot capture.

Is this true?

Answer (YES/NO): NO